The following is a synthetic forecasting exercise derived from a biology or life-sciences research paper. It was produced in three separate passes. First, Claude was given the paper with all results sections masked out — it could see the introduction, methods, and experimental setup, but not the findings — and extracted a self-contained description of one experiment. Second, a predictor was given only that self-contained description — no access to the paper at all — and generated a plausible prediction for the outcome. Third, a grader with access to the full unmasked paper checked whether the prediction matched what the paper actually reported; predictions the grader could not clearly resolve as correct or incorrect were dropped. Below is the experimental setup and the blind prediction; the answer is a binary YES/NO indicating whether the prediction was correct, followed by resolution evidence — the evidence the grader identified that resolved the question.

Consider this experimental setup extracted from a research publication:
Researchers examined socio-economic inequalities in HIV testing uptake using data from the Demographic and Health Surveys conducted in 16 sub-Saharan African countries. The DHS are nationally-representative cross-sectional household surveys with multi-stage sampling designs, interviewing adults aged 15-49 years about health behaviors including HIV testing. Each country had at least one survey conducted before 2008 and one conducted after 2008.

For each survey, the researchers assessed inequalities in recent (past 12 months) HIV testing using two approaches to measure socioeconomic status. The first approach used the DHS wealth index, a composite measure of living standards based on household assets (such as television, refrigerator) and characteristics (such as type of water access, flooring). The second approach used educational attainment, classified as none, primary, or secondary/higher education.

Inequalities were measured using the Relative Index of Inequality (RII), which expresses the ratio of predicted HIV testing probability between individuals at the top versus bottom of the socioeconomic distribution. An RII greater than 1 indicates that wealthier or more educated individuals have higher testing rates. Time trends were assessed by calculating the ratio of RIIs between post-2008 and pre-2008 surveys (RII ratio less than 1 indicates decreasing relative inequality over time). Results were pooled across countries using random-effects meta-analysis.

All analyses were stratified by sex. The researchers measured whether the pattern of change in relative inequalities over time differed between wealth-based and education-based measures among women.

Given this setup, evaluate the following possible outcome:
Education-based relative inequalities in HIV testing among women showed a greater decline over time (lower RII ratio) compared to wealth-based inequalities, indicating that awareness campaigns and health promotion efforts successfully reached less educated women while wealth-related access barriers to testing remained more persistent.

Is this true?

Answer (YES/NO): NO